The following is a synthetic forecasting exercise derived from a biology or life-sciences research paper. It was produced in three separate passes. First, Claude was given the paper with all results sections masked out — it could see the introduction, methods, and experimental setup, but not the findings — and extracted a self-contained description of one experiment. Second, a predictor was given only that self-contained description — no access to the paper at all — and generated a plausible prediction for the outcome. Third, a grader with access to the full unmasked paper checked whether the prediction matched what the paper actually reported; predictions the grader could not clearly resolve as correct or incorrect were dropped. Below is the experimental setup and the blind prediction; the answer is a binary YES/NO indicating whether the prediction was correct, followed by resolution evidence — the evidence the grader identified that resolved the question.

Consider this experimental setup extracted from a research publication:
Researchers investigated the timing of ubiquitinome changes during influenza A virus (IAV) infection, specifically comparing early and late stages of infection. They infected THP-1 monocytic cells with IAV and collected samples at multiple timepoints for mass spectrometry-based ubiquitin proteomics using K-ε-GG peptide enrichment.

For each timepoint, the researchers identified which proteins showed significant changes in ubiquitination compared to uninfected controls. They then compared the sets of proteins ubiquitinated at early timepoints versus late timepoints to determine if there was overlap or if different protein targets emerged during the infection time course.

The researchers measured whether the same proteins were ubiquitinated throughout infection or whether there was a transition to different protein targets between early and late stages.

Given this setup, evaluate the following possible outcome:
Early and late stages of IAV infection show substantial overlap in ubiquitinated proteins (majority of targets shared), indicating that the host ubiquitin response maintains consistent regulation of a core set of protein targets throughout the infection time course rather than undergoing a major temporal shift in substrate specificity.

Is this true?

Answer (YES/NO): NO